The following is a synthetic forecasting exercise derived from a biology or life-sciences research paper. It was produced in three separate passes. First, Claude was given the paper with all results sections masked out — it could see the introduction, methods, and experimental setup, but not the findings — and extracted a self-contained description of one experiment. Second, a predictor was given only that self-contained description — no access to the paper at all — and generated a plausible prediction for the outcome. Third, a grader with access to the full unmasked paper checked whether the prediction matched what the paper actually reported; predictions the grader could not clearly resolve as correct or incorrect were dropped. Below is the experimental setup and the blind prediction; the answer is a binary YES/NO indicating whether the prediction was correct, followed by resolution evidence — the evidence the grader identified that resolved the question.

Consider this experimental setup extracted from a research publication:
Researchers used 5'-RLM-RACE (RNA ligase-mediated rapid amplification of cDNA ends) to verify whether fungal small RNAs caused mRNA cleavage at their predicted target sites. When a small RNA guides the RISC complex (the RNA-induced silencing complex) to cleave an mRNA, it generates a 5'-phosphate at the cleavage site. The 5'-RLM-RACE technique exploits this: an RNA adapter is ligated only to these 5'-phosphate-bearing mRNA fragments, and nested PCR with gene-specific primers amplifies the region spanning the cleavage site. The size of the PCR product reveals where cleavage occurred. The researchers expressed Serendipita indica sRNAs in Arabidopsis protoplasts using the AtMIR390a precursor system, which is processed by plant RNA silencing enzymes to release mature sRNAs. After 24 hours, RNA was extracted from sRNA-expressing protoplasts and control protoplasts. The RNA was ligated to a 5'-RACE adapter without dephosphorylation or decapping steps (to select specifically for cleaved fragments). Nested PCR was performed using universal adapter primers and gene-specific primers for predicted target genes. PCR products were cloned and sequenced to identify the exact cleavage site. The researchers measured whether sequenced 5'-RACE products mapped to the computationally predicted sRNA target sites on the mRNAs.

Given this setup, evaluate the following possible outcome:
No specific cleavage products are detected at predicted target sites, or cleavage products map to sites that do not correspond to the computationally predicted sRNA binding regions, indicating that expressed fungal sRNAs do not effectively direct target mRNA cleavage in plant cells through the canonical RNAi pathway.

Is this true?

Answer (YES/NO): NO